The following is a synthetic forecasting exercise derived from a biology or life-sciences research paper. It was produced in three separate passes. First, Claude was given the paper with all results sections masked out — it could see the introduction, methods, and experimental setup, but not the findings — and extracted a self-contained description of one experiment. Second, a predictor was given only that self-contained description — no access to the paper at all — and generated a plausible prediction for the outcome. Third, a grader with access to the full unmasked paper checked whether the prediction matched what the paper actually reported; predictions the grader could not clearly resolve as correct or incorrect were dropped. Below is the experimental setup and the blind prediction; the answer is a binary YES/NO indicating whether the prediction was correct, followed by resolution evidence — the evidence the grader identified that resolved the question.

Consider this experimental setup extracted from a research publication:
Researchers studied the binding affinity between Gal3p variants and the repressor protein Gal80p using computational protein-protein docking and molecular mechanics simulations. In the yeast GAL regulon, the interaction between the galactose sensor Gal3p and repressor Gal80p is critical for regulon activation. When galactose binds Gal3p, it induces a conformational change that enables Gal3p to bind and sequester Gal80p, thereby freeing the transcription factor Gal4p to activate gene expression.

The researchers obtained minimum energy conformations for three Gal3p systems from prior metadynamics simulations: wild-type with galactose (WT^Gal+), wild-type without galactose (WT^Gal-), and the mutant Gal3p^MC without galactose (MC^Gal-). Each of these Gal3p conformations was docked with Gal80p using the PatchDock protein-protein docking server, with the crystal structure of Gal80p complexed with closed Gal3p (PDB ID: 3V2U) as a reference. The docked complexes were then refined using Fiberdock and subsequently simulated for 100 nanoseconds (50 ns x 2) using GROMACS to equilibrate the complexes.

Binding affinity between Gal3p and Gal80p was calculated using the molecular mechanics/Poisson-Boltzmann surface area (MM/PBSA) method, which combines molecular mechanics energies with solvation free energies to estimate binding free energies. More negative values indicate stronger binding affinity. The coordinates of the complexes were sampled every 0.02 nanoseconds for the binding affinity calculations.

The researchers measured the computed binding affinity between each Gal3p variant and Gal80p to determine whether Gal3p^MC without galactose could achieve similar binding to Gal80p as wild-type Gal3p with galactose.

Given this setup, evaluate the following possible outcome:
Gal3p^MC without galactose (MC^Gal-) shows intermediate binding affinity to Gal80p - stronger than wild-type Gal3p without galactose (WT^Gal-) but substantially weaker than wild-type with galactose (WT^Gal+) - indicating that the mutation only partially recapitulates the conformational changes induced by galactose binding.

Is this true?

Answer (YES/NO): NO